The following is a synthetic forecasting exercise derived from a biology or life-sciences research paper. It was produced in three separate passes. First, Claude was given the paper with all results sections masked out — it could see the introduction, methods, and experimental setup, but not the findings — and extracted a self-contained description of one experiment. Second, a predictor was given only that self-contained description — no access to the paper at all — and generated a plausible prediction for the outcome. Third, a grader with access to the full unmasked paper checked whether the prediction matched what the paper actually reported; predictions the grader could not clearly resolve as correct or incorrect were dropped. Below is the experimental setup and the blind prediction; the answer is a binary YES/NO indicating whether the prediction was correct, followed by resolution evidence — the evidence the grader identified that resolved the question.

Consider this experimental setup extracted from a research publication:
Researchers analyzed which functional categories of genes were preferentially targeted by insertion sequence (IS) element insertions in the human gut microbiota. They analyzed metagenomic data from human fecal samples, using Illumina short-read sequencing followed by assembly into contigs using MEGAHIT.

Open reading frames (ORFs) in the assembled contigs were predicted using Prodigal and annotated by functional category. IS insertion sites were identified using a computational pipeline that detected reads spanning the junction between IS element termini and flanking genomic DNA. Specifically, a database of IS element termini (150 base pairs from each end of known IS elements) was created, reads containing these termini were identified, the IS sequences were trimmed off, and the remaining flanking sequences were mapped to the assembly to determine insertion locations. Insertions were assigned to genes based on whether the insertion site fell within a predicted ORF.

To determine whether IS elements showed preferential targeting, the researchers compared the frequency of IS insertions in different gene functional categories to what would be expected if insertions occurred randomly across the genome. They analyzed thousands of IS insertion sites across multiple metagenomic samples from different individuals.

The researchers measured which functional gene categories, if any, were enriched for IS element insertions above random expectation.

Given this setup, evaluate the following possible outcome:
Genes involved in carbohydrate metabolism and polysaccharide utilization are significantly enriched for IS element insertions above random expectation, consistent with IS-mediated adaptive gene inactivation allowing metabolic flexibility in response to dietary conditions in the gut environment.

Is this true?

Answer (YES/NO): YES